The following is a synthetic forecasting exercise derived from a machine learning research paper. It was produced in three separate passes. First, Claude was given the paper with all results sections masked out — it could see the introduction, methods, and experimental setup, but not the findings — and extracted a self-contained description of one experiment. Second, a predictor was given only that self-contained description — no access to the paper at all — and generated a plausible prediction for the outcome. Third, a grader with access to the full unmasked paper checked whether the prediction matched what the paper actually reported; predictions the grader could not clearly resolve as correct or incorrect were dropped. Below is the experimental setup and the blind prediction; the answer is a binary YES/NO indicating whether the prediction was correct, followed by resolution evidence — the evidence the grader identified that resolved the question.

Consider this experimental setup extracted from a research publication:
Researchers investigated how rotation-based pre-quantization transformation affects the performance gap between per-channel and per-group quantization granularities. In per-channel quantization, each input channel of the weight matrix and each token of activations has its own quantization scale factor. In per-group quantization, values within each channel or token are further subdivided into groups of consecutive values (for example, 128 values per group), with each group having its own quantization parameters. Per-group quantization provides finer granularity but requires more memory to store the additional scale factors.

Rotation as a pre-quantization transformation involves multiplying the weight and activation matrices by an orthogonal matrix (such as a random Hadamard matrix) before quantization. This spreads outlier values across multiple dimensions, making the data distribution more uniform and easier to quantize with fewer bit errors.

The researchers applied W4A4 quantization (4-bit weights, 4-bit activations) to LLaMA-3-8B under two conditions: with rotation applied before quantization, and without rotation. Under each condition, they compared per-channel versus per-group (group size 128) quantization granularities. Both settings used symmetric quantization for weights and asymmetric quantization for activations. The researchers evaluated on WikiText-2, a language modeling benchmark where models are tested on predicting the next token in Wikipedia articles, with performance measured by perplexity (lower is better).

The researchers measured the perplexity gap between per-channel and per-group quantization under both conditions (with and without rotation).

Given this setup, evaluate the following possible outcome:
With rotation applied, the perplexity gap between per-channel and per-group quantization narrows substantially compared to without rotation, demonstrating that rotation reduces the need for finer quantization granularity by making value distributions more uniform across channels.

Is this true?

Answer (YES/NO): YES